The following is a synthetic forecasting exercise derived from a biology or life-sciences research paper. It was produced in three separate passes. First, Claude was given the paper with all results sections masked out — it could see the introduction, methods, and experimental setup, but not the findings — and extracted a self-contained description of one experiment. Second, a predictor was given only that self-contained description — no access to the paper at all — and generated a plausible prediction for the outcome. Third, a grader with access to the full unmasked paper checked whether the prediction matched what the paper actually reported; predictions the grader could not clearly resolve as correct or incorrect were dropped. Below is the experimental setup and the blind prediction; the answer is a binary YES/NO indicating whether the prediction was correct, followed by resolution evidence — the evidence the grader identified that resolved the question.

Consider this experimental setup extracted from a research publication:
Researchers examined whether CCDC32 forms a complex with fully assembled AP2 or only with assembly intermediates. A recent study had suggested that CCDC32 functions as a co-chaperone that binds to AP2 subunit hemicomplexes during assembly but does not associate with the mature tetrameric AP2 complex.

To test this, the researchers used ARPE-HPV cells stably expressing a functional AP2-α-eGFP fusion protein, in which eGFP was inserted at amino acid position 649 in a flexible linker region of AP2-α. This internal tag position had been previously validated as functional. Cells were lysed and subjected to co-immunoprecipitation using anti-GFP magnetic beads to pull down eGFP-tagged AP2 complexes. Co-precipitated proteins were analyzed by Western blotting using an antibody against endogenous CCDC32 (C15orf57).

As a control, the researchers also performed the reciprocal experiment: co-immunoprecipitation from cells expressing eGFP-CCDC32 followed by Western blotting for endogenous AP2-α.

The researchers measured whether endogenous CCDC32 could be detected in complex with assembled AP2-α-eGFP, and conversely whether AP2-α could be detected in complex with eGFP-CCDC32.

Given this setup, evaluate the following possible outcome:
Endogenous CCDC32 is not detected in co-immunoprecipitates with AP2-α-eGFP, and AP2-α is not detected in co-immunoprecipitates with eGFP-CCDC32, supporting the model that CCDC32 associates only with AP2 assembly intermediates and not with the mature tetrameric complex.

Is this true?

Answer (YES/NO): NO